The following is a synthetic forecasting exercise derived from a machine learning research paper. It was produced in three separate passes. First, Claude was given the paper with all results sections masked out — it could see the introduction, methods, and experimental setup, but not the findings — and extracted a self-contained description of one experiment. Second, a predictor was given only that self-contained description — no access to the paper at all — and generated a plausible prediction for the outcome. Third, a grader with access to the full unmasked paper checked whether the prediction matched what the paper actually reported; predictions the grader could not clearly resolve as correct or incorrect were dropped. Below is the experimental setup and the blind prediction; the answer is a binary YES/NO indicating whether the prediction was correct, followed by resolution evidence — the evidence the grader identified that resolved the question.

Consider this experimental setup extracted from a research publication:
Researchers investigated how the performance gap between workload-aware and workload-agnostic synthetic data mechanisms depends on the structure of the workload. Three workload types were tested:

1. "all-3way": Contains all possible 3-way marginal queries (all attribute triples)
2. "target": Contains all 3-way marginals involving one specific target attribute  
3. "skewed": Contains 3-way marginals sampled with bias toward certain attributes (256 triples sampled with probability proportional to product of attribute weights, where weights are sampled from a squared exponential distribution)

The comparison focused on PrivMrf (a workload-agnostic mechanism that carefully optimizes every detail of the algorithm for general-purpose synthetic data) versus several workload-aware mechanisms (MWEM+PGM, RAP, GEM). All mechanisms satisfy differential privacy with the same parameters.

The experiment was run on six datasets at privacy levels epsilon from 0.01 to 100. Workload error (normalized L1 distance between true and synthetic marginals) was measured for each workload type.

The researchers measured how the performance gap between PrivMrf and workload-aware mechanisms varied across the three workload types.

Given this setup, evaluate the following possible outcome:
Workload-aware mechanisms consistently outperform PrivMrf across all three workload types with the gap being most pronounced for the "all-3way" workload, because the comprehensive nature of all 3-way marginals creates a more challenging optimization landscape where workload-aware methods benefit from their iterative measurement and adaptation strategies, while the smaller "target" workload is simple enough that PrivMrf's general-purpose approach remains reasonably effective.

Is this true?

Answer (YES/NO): NO